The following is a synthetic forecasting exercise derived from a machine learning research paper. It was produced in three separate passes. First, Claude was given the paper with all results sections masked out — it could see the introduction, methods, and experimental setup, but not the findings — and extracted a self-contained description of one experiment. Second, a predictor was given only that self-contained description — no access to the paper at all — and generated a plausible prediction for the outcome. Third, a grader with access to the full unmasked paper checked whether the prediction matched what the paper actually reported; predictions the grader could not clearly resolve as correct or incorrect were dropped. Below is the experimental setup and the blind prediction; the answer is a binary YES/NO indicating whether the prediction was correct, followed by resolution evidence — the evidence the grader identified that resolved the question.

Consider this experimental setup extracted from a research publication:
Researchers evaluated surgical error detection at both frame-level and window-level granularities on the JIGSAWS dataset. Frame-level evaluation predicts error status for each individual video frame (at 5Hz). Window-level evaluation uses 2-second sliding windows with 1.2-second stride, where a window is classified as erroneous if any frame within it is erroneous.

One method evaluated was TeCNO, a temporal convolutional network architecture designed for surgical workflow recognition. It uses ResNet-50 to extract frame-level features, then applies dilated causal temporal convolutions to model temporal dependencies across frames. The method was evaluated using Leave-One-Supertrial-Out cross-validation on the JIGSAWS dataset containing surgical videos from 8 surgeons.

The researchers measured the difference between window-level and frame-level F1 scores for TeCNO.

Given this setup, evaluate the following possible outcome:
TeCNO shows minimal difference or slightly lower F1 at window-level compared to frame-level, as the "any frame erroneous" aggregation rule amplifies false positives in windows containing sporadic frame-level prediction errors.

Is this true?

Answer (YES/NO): NO